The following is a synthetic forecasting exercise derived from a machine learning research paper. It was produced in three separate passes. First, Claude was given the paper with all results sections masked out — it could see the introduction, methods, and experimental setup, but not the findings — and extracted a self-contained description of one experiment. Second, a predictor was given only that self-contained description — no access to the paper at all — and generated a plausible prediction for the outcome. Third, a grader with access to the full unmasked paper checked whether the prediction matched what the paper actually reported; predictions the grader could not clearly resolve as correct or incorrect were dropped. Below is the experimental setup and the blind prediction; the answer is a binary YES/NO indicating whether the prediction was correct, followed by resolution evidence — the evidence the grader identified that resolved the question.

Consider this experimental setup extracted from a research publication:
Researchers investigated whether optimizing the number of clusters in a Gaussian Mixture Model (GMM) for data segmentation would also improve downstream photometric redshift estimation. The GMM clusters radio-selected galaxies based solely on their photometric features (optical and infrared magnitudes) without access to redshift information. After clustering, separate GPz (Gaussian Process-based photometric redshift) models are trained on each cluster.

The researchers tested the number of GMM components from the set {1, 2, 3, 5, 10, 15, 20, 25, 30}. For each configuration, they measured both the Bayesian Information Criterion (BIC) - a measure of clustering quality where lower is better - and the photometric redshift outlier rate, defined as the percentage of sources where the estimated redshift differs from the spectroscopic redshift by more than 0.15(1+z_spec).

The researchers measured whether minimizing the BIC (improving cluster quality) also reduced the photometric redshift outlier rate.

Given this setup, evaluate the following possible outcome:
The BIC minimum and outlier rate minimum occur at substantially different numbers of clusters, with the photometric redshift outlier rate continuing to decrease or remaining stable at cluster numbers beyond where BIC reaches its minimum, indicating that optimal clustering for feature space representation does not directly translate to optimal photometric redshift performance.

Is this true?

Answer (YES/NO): NO